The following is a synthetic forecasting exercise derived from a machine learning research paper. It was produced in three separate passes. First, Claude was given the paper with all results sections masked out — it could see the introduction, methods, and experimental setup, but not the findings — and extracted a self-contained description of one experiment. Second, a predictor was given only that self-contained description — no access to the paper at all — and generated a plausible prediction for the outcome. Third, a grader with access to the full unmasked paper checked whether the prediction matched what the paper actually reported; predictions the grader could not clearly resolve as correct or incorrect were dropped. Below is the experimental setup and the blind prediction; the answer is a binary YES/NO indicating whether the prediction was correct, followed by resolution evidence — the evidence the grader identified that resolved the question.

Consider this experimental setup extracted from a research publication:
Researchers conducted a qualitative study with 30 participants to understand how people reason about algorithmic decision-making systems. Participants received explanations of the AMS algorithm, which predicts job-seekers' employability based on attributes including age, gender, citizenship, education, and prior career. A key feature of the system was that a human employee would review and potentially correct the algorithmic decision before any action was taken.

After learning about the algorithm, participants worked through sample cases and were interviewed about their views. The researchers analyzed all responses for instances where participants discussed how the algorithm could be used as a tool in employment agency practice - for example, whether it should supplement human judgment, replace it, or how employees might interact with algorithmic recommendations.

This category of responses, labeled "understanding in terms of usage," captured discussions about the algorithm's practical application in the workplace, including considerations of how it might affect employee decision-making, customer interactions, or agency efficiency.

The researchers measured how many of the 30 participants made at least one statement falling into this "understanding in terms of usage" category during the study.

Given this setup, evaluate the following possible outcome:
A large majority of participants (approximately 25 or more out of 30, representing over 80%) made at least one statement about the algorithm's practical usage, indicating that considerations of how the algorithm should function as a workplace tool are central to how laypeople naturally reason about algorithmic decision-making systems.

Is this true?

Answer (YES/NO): YES